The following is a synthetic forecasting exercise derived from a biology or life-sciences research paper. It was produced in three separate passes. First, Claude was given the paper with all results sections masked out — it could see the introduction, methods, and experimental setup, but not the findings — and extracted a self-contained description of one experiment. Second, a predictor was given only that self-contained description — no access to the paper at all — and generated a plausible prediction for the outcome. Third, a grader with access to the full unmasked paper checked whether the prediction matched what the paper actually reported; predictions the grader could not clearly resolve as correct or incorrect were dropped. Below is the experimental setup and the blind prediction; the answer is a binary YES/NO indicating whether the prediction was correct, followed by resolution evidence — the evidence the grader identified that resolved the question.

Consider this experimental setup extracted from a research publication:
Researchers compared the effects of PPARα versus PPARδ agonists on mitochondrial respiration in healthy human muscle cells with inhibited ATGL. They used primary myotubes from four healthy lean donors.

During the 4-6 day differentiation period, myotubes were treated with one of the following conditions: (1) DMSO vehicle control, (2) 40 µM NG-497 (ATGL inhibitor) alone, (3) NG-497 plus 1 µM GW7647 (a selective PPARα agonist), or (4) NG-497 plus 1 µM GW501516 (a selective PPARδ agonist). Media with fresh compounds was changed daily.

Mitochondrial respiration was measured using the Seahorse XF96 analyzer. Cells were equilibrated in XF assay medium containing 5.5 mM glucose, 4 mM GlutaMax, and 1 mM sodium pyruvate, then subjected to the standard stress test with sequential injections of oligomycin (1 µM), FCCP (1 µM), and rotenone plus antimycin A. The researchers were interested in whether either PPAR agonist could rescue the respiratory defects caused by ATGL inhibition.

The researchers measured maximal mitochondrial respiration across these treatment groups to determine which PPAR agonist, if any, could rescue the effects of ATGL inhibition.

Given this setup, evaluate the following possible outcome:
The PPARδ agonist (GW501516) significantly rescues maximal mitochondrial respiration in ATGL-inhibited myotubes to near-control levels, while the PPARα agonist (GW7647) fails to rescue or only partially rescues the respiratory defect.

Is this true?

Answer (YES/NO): NO